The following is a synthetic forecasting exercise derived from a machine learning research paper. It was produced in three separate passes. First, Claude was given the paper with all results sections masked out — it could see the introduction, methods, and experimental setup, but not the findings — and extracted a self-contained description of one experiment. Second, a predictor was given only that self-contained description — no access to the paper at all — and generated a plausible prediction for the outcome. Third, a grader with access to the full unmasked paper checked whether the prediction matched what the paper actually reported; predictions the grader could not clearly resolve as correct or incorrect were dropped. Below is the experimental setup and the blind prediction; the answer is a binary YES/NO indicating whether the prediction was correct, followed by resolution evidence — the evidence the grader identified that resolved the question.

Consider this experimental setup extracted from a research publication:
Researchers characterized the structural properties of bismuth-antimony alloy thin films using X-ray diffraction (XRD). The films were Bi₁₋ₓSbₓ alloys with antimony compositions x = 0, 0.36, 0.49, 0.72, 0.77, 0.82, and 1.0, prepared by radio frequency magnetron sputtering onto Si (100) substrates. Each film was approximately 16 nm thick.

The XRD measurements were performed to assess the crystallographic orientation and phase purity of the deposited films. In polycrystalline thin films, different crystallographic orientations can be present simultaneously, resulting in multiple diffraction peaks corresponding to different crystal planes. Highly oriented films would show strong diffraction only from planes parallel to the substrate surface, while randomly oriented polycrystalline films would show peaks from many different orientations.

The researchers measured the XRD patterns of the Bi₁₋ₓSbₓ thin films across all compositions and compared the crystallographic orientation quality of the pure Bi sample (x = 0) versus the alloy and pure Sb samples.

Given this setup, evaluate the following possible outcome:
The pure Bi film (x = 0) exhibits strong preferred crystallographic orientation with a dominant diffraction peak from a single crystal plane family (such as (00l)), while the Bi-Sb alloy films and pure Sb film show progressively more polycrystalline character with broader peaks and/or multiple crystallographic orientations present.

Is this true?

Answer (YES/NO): NO